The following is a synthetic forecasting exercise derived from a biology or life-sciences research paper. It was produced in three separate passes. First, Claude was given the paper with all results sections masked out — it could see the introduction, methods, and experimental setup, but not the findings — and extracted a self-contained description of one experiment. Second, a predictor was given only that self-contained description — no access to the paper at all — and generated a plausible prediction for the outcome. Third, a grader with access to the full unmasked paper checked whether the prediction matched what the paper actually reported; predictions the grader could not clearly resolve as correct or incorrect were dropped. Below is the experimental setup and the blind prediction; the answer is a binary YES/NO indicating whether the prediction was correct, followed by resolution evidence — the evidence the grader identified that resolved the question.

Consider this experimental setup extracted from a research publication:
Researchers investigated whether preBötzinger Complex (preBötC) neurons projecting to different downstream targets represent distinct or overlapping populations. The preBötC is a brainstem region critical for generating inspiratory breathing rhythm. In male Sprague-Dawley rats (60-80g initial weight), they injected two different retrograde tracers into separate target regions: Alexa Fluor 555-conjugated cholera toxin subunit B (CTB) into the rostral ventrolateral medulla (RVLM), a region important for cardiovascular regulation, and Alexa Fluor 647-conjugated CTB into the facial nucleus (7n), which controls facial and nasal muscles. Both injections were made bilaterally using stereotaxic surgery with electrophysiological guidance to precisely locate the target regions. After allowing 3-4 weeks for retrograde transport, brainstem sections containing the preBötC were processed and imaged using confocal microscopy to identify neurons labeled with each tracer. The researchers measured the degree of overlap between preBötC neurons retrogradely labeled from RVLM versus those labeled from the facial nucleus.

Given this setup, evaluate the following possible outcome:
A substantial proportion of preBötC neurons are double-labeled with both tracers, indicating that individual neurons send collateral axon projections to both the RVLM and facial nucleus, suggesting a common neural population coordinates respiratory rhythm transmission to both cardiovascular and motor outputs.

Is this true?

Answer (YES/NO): NO